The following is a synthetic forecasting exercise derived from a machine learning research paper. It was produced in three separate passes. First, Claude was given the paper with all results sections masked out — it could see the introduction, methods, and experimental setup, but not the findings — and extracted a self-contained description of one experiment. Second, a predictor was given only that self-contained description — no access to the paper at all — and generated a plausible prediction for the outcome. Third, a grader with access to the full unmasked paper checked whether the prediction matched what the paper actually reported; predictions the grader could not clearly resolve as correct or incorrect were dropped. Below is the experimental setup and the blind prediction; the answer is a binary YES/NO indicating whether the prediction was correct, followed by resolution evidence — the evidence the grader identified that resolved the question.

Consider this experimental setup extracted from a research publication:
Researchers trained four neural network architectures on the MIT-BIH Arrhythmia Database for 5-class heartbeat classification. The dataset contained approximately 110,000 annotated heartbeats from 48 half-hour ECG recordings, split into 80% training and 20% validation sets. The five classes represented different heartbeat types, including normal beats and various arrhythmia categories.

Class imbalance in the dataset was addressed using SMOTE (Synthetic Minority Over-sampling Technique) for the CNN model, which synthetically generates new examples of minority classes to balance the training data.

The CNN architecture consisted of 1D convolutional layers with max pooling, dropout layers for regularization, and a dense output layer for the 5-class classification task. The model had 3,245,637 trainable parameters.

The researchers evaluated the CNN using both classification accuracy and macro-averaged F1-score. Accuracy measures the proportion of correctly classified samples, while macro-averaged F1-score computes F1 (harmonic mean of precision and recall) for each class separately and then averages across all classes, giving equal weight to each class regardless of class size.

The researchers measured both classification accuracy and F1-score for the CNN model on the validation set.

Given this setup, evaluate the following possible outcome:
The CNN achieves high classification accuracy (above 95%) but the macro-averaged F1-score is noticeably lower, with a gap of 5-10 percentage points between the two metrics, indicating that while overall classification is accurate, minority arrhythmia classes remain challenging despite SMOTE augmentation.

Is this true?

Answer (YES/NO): NO